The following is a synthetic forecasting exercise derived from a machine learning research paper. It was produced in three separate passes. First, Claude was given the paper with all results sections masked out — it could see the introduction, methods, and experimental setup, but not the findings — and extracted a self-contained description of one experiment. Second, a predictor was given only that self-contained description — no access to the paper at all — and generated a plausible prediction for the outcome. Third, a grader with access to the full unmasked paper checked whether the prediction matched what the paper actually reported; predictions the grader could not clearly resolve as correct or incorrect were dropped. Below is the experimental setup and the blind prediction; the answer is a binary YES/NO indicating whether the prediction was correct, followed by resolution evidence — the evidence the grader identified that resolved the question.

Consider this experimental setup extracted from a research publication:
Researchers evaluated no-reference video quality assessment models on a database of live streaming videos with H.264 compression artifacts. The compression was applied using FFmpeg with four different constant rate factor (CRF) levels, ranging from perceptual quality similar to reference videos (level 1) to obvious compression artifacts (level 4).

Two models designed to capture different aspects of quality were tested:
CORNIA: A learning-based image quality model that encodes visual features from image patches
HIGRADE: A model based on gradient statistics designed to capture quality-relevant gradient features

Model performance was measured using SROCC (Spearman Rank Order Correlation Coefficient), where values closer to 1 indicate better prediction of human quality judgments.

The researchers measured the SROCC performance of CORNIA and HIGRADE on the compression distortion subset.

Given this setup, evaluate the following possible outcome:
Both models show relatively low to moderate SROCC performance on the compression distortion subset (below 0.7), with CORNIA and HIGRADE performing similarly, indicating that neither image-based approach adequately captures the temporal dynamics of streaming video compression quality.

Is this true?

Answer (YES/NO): NO